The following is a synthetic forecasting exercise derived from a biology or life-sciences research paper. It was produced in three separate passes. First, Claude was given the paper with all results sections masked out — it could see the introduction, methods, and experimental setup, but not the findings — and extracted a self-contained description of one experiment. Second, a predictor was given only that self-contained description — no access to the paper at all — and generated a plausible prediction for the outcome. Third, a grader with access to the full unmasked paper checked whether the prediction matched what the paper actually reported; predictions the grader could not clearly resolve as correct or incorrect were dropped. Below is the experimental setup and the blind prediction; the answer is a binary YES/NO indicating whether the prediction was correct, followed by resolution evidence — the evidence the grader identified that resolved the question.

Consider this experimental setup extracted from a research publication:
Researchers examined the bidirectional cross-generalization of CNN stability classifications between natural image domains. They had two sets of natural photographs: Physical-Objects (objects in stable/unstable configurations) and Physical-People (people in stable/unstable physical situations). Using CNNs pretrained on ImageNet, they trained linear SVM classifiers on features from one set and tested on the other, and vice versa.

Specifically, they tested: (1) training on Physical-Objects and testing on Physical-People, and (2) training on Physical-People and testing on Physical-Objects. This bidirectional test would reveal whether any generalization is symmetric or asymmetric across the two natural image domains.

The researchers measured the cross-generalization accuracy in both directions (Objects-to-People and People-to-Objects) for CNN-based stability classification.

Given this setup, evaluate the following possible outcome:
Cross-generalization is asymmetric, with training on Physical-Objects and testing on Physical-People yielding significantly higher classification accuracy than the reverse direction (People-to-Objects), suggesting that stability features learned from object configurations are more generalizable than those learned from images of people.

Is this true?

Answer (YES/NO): NO